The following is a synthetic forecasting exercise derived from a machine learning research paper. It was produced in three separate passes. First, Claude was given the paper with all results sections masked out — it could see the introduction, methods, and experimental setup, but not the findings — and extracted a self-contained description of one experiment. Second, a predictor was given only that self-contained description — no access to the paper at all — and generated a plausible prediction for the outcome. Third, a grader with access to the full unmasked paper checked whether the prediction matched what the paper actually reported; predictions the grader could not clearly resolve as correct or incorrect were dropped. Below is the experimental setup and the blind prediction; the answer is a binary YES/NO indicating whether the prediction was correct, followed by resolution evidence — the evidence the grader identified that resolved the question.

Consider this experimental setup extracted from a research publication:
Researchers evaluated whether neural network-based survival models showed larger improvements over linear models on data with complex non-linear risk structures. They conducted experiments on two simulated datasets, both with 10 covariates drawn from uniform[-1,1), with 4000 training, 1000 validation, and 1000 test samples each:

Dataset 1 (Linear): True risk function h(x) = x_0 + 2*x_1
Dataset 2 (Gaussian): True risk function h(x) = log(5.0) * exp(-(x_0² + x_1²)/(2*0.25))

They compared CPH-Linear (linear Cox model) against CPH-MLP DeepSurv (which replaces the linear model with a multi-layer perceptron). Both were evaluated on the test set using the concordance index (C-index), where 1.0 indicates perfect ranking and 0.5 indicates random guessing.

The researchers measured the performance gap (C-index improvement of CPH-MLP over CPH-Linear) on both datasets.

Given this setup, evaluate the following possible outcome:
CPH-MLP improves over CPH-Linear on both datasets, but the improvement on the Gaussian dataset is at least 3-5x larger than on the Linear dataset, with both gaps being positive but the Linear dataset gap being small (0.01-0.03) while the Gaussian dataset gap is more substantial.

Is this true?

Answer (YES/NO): NO